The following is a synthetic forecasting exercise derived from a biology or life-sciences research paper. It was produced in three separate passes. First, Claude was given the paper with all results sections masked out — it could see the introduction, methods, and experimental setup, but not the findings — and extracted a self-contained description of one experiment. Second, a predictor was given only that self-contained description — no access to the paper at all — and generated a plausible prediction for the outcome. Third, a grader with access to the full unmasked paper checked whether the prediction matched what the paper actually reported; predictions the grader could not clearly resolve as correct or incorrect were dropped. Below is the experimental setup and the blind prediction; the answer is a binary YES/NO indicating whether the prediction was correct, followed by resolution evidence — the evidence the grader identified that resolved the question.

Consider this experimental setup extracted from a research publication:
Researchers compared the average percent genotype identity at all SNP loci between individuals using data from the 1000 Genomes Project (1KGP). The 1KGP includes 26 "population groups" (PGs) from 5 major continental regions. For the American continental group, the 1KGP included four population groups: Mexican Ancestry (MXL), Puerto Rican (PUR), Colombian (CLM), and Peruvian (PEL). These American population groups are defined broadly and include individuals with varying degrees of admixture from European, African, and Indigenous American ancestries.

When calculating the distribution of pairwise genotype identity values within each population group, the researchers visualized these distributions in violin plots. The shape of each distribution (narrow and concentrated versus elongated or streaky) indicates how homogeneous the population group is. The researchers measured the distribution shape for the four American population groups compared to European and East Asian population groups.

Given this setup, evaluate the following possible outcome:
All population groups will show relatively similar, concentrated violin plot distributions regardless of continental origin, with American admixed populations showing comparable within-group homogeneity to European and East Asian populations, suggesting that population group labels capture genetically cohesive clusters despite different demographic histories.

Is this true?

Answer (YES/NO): NO